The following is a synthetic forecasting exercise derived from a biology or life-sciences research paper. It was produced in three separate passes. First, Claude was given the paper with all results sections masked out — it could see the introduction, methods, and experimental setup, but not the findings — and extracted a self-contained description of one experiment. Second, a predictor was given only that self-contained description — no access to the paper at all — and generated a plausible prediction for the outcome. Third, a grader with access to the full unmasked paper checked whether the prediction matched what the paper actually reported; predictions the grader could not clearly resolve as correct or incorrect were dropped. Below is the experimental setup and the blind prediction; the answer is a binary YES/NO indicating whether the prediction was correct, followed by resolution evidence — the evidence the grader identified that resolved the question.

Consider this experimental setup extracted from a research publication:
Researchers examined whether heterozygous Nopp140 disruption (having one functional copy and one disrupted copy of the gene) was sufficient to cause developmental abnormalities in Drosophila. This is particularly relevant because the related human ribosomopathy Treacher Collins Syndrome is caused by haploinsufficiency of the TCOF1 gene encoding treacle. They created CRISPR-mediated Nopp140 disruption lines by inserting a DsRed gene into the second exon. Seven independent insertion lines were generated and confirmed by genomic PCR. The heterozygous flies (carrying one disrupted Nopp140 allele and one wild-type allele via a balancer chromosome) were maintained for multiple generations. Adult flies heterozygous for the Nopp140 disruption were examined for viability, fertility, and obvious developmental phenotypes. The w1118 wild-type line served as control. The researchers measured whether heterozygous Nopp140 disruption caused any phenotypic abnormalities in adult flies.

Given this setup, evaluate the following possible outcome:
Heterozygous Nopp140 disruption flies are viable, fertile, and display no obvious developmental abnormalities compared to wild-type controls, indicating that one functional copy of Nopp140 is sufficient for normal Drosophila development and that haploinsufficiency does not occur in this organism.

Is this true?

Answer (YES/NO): NO